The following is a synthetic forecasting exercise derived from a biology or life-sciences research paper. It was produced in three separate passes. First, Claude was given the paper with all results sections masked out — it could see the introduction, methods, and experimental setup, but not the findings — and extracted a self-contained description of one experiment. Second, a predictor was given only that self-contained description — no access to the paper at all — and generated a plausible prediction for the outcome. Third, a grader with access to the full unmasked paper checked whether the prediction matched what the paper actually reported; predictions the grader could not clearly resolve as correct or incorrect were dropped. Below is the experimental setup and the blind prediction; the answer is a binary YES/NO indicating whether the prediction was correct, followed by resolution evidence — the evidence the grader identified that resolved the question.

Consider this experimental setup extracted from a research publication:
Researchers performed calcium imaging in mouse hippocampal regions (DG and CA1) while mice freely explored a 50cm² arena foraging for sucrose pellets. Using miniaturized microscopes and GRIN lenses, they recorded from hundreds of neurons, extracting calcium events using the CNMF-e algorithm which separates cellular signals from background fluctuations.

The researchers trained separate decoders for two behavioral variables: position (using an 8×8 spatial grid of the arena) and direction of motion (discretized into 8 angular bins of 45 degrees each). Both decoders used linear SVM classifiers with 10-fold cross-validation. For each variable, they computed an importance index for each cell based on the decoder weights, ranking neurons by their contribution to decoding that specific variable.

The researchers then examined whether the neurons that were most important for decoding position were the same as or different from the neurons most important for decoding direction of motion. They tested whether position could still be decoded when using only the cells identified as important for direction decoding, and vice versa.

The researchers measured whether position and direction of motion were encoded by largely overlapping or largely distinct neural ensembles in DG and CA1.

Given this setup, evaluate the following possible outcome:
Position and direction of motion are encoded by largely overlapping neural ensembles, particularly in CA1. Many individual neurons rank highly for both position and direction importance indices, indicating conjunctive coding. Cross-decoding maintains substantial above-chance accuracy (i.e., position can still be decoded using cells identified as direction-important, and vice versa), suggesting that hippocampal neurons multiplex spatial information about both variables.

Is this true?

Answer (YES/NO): YES